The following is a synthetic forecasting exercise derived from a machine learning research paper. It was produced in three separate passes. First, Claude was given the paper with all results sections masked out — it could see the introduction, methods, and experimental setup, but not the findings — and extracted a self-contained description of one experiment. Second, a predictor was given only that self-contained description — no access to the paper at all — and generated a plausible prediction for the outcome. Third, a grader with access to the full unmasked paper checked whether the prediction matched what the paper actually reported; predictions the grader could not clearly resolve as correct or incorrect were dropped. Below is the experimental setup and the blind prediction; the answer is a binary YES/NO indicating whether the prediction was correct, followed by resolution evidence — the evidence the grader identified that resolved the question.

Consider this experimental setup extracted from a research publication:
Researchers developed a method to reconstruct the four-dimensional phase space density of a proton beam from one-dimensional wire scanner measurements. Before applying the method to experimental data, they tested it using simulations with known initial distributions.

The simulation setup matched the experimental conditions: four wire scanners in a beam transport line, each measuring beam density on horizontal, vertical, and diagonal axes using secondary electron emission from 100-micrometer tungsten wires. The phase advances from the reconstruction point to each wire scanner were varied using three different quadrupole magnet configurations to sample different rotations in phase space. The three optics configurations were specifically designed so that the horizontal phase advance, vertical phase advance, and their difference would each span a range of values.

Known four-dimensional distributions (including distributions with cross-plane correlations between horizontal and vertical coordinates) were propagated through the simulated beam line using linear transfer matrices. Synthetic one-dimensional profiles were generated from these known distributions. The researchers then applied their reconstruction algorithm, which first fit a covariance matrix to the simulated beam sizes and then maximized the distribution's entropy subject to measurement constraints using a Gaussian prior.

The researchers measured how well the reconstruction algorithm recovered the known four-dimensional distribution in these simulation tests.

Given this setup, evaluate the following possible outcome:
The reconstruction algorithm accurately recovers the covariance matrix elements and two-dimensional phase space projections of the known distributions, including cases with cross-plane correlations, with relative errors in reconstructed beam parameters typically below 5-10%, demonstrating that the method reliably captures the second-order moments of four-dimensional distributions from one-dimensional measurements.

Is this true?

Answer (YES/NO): YES